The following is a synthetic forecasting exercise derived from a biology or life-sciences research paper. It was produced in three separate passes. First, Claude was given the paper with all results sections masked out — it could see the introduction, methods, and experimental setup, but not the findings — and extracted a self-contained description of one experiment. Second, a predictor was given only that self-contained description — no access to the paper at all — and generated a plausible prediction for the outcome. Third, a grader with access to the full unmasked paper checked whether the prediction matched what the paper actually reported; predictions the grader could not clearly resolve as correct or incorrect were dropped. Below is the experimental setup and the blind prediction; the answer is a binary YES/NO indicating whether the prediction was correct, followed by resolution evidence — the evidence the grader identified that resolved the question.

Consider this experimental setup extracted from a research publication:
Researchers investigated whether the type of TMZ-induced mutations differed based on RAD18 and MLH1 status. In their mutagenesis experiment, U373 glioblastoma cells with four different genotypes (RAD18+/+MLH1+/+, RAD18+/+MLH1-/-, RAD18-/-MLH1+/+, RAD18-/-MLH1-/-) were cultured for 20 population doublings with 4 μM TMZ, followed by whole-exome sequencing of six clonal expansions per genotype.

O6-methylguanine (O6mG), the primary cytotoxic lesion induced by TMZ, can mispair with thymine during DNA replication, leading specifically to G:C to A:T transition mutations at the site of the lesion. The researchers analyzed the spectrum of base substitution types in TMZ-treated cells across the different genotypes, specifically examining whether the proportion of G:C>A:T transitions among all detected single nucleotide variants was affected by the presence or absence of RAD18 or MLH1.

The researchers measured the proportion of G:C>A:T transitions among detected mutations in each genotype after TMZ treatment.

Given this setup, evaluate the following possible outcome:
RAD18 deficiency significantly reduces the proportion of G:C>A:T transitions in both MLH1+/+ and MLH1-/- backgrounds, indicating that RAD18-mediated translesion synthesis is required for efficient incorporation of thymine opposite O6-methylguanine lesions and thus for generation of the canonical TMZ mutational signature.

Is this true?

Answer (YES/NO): NO